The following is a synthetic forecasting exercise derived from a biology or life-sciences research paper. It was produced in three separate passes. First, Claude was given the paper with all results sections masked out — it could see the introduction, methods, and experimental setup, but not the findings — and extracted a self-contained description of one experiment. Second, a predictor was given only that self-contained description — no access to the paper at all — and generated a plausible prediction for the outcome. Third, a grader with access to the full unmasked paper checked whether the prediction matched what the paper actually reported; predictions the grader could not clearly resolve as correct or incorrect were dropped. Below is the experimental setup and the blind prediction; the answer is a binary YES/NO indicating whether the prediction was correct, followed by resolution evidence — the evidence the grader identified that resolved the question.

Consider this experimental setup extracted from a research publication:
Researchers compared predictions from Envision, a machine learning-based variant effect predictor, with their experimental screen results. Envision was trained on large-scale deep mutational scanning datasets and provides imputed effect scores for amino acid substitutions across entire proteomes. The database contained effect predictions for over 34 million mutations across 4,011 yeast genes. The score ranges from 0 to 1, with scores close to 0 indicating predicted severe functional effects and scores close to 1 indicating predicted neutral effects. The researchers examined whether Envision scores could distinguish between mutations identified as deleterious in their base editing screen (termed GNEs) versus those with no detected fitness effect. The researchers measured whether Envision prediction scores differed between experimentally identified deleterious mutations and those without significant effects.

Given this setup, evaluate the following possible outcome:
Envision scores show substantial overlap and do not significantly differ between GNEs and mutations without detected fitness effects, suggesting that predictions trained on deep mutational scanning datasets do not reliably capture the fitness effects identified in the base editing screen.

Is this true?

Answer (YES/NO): NO